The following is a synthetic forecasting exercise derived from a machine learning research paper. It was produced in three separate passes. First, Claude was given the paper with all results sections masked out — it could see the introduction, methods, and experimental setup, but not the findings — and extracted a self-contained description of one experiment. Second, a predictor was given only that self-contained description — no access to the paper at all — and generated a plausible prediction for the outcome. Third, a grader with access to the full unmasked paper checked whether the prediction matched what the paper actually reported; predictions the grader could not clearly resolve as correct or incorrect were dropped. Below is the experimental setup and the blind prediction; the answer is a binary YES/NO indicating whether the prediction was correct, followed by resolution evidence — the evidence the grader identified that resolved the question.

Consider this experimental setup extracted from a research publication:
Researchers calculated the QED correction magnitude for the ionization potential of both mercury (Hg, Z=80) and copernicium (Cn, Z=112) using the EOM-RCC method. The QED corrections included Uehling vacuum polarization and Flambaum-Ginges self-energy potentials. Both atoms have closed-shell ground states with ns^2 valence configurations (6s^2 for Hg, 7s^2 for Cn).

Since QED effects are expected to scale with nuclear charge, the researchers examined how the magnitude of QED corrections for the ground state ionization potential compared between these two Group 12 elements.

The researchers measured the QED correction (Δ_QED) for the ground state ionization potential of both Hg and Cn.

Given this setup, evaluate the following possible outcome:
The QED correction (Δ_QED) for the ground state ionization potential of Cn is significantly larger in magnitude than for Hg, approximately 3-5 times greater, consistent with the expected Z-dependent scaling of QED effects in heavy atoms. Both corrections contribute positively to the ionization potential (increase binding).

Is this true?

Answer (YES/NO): NO